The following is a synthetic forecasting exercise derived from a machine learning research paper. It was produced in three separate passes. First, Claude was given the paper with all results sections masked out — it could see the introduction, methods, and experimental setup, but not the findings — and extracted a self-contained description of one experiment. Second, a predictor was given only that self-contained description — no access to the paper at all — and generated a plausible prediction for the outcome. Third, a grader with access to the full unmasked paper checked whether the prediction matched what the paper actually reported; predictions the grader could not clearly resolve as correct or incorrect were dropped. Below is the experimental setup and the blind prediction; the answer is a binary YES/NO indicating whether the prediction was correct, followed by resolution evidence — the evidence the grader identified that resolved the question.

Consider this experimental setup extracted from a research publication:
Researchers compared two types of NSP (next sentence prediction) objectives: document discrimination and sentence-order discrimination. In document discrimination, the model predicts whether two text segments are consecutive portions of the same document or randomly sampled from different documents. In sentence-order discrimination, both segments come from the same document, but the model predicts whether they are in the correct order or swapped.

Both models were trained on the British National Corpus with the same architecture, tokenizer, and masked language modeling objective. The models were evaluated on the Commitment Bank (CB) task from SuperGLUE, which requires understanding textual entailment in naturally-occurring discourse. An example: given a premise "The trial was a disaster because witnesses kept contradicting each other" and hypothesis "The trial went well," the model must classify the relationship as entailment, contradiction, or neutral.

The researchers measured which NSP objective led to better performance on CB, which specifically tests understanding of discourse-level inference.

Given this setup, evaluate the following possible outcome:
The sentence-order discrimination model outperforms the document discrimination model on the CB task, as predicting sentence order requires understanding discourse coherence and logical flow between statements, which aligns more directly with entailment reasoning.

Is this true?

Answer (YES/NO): NO